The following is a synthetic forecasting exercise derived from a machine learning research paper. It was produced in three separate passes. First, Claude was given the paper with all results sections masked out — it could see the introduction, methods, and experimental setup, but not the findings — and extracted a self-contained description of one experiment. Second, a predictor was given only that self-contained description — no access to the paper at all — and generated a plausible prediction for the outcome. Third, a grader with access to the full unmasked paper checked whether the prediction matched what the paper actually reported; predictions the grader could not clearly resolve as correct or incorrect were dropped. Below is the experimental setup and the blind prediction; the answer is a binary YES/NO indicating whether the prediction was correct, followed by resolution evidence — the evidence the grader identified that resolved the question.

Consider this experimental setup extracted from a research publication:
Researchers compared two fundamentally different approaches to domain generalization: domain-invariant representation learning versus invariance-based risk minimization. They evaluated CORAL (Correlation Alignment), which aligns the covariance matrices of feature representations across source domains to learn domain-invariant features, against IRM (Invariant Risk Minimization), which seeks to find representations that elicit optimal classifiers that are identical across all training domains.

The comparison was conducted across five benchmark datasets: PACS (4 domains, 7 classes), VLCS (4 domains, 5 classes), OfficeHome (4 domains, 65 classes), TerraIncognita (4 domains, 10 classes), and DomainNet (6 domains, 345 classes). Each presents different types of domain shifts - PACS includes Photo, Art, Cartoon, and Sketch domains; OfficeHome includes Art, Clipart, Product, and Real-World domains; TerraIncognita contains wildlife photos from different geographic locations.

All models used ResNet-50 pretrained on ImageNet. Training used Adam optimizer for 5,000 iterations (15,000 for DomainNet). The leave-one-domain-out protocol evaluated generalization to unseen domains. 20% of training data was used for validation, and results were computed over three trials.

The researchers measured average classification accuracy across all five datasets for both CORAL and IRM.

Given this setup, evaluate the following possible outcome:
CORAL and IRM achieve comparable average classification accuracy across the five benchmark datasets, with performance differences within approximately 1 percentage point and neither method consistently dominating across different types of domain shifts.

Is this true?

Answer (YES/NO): NO